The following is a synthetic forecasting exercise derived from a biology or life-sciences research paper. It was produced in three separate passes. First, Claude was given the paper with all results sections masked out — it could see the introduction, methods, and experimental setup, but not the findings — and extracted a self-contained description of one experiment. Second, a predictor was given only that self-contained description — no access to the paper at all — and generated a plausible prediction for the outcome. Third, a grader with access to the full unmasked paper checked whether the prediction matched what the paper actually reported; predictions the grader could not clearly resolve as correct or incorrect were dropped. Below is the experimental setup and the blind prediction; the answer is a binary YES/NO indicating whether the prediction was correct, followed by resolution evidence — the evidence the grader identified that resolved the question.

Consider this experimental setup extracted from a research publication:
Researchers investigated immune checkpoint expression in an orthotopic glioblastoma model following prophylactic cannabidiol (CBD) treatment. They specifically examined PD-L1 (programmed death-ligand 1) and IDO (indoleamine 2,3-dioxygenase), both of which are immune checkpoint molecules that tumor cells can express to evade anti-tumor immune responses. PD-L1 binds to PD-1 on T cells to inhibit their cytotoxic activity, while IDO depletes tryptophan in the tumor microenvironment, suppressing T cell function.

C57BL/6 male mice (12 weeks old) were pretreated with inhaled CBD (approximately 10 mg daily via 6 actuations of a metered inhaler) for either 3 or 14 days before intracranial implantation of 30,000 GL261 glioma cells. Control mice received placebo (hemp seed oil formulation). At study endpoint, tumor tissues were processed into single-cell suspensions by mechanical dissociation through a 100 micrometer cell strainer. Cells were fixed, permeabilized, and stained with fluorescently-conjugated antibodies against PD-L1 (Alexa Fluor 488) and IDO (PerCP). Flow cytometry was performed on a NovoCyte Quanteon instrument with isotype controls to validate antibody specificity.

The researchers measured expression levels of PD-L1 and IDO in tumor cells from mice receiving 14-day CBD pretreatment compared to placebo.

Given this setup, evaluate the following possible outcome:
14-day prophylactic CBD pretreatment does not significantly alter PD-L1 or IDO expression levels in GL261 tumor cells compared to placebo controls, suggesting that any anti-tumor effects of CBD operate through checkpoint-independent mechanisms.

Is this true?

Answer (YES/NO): NO